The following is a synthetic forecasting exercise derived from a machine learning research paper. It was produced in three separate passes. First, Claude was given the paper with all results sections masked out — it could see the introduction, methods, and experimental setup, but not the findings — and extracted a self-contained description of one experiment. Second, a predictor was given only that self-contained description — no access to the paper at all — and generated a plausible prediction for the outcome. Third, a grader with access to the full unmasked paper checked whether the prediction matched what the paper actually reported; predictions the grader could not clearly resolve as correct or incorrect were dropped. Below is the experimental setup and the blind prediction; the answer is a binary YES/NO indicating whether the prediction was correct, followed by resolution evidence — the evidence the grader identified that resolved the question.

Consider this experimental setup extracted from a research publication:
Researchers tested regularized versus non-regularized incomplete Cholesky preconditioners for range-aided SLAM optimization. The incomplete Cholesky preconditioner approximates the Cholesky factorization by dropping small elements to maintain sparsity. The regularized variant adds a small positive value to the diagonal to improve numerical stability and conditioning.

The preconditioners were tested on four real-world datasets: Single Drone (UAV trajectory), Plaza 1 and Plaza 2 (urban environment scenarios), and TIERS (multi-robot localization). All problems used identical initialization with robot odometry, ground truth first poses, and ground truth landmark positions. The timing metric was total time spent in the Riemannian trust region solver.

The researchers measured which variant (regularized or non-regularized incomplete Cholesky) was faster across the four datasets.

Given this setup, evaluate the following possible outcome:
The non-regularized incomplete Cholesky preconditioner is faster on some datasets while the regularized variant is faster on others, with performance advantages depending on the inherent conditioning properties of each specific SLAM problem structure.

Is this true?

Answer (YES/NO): NO